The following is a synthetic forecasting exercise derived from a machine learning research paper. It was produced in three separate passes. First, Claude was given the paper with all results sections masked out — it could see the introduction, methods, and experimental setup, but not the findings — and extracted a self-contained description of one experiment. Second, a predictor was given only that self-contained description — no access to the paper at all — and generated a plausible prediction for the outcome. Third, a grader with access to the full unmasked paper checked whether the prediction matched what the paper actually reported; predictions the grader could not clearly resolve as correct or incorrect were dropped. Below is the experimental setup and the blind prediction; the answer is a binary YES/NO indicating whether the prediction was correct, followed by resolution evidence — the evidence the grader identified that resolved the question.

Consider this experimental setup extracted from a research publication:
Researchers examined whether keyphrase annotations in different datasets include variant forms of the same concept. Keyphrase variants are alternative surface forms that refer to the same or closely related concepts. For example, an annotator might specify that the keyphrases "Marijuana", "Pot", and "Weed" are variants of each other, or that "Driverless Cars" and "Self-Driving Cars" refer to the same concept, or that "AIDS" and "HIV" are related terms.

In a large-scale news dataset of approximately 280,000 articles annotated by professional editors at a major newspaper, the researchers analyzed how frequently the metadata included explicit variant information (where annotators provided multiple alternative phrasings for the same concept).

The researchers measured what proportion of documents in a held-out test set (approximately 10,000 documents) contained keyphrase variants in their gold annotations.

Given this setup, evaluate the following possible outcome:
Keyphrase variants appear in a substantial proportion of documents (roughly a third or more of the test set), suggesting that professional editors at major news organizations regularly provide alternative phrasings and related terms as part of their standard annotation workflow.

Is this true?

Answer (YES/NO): NO